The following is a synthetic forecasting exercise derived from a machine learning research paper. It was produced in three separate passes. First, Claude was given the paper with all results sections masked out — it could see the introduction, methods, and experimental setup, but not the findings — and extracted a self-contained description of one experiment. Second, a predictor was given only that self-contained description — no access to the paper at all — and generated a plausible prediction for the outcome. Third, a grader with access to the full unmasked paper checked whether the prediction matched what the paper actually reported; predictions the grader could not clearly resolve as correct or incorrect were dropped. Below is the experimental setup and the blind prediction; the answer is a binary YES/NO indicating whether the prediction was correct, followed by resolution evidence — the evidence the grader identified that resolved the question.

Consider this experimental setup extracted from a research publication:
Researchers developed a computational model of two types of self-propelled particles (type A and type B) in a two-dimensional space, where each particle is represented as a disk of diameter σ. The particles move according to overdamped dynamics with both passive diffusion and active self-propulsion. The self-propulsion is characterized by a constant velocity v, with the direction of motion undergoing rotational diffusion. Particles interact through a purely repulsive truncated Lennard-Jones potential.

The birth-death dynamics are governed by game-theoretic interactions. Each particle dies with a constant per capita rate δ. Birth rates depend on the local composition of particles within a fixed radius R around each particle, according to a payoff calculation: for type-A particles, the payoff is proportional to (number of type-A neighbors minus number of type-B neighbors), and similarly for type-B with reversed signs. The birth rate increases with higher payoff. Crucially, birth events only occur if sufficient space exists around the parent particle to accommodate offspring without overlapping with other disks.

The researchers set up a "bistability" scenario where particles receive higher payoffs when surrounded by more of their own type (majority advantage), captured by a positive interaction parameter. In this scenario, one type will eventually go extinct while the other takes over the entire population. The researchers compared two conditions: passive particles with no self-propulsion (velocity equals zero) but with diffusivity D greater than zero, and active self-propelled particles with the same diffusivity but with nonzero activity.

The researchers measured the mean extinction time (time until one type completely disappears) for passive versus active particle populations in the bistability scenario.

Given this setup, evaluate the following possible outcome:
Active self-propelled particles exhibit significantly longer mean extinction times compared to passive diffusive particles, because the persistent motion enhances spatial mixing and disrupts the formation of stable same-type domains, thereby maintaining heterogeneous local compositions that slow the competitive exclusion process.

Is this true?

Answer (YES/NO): NO